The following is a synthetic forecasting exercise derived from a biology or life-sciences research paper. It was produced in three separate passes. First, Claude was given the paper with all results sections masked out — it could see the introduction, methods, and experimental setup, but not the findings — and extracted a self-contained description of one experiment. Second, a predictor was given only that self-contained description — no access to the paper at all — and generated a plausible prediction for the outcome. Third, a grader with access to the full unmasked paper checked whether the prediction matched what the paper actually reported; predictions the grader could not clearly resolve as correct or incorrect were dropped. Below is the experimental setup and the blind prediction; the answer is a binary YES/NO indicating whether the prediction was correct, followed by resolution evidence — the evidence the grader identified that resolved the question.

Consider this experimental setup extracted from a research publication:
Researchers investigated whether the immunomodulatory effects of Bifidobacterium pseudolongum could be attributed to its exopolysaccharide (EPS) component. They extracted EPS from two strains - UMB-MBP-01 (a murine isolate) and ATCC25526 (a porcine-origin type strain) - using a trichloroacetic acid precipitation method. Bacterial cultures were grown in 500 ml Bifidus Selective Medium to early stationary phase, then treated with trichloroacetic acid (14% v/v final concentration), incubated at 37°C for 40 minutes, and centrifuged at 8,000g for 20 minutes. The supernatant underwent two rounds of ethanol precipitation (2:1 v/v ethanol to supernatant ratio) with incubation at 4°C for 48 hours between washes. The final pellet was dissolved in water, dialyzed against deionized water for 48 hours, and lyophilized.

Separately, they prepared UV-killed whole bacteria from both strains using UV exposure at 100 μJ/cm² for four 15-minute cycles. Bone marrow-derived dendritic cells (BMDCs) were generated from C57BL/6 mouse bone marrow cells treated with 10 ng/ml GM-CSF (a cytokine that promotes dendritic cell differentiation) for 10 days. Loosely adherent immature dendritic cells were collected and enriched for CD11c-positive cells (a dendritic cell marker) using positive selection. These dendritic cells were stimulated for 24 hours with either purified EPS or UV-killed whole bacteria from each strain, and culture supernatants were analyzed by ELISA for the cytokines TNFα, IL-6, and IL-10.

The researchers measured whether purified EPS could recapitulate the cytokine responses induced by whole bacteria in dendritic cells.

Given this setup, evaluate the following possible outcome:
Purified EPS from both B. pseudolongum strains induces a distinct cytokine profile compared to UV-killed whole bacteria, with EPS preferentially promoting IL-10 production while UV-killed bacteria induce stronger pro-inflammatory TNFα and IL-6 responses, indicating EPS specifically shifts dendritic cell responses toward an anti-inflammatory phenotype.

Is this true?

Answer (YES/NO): NO